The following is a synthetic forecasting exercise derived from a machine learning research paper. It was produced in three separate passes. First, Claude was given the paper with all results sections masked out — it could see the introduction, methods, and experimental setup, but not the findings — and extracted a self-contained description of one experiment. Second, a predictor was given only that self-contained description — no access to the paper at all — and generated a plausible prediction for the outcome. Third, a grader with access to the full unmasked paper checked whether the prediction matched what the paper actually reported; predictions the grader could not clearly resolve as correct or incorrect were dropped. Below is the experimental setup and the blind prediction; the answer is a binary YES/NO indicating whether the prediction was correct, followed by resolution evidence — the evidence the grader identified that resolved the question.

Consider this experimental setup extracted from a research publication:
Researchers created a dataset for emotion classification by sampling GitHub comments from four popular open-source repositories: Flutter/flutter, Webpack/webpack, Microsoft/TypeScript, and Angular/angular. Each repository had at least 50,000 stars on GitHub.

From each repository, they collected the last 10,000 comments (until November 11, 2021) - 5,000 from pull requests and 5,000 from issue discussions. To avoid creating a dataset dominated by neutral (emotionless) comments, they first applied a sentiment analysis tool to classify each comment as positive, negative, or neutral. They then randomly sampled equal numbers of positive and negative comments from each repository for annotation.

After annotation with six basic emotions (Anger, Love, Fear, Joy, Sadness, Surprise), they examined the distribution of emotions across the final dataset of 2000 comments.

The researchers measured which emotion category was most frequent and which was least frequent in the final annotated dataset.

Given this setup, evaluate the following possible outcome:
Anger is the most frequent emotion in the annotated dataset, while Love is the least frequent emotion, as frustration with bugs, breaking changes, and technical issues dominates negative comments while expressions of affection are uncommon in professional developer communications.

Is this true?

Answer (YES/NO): NO